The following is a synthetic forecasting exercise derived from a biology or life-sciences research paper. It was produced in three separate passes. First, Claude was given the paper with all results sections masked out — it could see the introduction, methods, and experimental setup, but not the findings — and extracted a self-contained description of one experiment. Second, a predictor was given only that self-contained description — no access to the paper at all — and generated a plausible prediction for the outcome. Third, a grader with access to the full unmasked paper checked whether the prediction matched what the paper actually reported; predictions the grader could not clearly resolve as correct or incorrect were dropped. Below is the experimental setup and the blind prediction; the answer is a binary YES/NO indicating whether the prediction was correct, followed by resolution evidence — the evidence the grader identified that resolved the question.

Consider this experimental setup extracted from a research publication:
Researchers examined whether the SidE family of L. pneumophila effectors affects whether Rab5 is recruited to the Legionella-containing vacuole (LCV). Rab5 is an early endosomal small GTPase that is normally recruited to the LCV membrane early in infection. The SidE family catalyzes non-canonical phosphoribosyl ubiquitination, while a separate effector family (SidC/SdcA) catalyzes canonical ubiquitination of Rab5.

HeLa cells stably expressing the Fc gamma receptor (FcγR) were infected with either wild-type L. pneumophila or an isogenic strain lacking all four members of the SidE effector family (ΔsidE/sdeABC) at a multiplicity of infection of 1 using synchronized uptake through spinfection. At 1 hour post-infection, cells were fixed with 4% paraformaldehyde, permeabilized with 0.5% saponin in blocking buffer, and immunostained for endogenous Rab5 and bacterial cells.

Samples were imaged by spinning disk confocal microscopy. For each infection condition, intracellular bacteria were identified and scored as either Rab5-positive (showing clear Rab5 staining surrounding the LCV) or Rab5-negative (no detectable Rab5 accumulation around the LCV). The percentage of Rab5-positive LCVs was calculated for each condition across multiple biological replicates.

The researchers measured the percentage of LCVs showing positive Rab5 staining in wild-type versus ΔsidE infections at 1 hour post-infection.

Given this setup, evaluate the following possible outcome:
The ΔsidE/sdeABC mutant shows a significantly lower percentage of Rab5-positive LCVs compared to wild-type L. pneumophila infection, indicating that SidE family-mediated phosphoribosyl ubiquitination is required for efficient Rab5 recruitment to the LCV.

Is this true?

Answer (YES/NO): YES